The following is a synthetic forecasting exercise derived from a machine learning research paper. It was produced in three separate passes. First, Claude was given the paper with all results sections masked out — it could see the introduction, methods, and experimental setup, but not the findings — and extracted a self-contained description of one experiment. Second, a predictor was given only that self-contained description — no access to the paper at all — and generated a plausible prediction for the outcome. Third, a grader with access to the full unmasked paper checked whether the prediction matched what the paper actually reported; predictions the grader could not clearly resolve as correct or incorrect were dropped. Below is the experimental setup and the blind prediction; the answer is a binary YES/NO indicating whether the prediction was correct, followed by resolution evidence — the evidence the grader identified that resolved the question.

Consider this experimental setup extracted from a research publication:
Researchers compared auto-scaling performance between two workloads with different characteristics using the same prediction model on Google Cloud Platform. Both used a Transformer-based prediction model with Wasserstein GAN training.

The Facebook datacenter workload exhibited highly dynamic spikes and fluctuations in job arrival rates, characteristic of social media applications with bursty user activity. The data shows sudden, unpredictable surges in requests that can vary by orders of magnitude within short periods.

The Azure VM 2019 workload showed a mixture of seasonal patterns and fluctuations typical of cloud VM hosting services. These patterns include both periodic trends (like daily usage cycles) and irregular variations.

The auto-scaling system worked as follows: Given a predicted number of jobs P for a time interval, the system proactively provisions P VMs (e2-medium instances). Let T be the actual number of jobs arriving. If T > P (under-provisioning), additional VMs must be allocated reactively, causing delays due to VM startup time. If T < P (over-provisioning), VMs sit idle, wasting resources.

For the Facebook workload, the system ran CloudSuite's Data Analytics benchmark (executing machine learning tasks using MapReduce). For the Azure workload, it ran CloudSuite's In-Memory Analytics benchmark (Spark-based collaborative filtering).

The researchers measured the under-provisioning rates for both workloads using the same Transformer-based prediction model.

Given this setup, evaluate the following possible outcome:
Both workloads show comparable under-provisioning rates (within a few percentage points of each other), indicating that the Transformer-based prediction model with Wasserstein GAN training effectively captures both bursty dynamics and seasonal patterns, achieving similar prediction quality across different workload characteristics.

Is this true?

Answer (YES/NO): NO